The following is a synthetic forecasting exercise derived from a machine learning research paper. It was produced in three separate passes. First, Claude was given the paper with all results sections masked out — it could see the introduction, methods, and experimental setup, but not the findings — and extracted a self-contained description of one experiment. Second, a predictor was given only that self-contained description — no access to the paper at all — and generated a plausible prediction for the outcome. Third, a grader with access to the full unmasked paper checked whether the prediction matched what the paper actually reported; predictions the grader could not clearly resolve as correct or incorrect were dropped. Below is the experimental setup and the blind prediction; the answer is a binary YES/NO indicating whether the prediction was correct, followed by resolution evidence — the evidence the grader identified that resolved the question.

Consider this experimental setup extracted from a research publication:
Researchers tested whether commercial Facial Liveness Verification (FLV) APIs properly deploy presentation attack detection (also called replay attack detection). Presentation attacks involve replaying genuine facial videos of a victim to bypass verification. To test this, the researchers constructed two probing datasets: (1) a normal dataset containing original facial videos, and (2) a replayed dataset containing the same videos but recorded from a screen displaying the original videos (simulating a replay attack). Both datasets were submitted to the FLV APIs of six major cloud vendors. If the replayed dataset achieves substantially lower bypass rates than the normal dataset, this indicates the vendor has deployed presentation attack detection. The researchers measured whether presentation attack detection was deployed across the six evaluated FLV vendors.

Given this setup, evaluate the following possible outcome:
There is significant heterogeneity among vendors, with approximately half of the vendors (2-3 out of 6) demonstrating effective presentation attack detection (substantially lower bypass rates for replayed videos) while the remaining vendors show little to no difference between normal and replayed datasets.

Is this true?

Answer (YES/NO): NO